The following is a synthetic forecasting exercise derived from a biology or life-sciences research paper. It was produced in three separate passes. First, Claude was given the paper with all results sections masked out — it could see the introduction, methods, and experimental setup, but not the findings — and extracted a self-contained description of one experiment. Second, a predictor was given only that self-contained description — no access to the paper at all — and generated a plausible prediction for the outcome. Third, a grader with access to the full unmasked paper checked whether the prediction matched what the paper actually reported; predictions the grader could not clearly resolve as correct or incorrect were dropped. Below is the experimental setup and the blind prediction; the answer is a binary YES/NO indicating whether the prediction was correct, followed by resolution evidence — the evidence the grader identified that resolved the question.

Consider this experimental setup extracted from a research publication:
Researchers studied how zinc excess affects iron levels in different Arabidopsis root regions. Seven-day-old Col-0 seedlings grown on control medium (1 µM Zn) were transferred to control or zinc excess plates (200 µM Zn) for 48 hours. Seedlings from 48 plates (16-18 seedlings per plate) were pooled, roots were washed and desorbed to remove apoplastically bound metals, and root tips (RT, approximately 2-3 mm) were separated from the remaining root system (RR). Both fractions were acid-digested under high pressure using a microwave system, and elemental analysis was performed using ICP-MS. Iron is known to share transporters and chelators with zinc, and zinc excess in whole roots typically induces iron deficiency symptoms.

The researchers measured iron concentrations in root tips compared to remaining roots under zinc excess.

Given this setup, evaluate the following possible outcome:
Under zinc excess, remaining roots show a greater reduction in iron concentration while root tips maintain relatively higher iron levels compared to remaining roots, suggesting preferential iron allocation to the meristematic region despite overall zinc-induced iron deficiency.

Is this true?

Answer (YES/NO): NO